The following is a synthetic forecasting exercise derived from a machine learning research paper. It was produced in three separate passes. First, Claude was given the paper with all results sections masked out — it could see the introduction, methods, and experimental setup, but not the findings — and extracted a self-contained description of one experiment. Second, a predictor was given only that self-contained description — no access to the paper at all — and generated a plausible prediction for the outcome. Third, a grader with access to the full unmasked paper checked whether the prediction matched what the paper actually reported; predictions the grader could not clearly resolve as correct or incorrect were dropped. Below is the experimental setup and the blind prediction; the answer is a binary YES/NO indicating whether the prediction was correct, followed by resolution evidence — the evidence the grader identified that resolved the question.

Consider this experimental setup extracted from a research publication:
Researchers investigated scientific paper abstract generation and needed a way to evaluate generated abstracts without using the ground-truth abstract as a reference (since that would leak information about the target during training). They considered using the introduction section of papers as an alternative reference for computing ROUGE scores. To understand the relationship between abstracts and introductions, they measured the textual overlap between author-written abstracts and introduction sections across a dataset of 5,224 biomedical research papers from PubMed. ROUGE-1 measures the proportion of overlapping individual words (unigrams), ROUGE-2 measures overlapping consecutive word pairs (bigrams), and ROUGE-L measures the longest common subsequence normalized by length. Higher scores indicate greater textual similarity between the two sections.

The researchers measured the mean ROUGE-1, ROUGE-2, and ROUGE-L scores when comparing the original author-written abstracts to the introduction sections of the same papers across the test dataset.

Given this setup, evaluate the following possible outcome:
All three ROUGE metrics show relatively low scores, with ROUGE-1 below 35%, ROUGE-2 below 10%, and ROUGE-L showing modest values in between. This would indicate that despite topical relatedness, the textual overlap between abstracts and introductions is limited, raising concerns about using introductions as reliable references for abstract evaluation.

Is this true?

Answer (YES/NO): NO